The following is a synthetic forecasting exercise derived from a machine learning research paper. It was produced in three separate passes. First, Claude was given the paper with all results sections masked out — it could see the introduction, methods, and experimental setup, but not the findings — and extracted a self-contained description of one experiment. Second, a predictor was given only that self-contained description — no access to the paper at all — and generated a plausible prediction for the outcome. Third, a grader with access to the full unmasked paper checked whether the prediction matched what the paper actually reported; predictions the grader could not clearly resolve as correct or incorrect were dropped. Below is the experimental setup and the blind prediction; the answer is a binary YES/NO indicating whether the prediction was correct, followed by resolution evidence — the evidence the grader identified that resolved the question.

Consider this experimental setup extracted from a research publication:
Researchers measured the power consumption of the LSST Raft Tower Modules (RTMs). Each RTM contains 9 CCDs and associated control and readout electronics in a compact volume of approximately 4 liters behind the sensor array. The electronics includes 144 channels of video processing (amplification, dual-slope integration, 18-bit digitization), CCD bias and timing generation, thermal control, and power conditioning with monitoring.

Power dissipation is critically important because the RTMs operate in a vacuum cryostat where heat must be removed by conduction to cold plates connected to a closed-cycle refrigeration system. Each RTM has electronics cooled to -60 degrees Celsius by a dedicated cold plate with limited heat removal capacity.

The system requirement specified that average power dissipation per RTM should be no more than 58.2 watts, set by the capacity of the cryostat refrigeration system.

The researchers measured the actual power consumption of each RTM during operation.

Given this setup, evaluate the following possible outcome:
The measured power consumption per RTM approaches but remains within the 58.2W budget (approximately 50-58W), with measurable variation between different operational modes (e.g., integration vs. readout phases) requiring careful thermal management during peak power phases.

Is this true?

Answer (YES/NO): NO